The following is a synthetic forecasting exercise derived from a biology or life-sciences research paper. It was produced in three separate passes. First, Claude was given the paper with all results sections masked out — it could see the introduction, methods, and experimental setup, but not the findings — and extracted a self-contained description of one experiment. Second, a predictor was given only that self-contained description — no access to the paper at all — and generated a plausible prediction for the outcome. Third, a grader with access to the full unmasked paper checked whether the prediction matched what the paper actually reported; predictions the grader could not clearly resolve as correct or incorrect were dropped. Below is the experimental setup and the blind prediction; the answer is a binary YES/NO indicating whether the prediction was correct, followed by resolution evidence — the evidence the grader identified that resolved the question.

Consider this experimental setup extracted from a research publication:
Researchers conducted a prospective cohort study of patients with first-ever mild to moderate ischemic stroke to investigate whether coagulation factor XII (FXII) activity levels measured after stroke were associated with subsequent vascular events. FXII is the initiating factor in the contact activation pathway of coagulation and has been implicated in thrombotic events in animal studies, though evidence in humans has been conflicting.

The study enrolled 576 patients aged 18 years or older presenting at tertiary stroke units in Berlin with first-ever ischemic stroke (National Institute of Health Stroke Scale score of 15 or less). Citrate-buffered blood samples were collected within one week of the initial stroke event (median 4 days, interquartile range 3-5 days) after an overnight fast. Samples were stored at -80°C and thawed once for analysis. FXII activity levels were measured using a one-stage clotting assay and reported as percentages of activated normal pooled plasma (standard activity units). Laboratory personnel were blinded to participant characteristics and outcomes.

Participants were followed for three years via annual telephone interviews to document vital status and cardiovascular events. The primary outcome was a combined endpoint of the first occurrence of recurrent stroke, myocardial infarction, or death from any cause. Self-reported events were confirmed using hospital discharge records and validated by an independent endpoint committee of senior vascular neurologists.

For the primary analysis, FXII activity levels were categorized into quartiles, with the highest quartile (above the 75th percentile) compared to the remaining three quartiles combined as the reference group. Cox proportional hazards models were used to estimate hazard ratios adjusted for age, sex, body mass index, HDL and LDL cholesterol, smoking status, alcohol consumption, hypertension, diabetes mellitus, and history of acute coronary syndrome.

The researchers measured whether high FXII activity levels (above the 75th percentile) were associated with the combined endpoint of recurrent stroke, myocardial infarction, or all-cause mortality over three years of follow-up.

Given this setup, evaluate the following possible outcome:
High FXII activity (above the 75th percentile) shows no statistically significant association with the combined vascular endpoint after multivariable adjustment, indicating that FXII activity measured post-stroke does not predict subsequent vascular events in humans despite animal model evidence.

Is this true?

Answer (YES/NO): YES